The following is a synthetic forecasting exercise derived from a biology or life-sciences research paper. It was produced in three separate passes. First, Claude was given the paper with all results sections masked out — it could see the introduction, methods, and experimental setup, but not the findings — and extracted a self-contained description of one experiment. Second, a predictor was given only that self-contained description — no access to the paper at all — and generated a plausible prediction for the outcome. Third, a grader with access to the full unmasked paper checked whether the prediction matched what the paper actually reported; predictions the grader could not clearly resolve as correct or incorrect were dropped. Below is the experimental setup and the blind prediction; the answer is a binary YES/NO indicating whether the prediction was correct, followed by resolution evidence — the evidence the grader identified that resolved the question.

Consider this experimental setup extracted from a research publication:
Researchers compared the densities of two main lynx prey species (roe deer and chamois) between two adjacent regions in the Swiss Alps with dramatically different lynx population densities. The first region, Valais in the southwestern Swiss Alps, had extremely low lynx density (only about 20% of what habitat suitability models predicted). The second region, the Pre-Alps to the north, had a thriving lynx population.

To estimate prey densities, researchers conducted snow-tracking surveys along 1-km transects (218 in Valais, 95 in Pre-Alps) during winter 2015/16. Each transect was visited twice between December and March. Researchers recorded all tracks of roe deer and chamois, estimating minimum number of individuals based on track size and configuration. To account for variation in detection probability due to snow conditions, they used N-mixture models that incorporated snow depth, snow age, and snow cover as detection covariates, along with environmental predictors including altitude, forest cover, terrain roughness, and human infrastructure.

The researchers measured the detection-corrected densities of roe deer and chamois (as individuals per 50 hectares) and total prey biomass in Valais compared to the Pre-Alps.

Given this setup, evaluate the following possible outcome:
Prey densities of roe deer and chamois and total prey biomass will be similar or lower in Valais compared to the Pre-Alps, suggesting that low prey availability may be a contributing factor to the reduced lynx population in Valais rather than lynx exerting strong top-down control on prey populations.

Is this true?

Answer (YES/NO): NO